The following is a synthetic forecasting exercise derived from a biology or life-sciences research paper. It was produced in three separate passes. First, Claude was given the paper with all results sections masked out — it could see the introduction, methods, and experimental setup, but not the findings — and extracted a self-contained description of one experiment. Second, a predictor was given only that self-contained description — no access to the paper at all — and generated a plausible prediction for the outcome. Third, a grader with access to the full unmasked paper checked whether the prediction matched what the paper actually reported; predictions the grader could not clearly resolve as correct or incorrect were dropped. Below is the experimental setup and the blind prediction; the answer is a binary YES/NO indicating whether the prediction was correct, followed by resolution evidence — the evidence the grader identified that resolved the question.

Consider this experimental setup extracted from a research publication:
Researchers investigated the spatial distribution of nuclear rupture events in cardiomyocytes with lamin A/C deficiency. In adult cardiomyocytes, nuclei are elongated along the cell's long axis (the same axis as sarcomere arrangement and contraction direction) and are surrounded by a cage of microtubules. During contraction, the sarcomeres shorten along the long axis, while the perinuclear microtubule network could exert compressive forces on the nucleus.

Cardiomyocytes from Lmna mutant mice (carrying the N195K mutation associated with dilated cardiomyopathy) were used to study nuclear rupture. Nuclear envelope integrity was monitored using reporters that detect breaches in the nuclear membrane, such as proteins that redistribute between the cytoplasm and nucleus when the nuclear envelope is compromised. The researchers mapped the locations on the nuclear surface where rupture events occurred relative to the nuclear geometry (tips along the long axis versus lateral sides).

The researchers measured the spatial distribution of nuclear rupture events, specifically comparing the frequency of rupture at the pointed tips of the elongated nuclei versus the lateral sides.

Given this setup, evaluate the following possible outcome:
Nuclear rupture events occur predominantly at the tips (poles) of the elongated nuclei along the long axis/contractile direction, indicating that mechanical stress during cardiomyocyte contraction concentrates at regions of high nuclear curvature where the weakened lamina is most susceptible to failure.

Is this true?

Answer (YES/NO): NO